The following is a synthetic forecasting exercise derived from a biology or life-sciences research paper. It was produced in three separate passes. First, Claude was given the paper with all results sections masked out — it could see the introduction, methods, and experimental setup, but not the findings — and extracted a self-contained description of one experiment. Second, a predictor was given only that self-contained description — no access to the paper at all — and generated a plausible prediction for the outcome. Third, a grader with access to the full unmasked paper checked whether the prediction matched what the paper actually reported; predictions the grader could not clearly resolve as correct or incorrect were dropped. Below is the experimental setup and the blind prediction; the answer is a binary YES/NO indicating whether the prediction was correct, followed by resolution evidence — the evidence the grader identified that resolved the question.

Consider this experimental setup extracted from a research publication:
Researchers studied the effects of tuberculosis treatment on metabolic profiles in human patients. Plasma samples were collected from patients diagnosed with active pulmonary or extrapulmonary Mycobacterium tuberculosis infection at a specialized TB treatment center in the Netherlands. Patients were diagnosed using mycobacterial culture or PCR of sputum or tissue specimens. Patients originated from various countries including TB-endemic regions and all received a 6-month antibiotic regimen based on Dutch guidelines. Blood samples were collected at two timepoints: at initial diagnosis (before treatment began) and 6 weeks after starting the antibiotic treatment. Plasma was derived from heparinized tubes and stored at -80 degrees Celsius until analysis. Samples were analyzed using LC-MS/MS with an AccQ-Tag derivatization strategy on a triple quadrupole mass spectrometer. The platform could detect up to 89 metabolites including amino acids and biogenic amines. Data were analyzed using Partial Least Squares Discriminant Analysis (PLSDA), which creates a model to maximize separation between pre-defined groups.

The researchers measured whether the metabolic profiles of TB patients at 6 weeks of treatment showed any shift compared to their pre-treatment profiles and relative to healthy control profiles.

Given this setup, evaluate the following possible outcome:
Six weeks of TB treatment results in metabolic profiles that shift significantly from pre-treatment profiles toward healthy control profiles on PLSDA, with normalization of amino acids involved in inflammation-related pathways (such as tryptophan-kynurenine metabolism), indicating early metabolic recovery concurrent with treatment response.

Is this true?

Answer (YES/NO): NO